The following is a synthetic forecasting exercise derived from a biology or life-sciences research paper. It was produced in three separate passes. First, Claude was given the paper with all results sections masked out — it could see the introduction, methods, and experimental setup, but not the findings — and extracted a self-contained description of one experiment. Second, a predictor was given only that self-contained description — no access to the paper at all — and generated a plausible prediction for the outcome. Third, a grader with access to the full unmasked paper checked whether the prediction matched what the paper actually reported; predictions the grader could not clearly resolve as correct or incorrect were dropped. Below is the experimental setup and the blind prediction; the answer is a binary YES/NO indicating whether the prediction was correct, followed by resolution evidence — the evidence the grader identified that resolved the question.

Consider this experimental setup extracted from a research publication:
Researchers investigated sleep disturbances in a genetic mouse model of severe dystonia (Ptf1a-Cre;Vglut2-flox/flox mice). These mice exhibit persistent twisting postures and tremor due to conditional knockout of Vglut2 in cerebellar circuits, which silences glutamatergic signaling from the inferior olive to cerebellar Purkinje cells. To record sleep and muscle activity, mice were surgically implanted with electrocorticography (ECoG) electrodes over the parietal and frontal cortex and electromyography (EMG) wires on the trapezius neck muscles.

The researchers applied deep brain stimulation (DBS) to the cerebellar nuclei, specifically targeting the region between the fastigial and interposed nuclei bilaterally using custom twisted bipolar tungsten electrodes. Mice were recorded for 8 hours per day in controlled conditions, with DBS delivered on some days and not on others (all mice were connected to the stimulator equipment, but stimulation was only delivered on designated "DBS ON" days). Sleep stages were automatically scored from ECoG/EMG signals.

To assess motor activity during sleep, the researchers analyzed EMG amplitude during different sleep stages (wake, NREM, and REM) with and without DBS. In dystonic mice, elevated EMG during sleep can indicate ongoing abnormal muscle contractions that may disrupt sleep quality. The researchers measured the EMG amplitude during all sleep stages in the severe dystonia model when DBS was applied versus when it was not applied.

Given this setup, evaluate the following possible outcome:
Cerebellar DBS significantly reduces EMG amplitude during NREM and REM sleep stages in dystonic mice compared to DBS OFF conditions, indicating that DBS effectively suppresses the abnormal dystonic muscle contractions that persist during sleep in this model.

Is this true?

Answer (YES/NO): YES